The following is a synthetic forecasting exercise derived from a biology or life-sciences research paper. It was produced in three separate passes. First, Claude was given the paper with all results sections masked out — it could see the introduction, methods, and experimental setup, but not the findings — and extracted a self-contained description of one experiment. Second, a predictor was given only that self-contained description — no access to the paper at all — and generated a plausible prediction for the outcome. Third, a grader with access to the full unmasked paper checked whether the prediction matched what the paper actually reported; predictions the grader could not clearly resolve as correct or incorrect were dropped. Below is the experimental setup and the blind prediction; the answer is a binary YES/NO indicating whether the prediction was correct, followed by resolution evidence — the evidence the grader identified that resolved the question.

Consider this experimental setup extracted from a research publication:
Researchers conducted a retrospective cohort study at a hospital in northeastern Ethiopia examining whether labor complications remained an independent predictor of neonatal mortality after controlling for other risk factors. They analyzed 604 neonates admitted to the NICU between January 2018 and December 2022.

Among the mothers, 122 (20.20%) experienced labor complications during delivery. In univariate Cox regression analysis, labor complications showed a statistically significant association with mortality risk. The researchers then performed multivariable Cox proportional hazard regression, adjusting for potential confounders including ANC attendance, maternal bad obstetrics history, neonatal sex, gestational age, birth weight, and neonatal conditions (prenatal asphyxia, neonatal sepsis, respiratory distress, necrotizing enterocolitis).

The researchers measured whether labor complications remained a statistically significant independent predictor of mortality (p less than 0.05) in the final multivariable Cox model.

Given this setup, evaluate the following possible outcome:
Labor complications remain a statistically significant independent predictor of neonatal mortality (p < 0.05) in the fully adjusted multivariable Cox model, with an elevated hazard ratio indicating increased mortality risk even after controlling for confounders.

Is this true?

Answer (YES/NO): NO